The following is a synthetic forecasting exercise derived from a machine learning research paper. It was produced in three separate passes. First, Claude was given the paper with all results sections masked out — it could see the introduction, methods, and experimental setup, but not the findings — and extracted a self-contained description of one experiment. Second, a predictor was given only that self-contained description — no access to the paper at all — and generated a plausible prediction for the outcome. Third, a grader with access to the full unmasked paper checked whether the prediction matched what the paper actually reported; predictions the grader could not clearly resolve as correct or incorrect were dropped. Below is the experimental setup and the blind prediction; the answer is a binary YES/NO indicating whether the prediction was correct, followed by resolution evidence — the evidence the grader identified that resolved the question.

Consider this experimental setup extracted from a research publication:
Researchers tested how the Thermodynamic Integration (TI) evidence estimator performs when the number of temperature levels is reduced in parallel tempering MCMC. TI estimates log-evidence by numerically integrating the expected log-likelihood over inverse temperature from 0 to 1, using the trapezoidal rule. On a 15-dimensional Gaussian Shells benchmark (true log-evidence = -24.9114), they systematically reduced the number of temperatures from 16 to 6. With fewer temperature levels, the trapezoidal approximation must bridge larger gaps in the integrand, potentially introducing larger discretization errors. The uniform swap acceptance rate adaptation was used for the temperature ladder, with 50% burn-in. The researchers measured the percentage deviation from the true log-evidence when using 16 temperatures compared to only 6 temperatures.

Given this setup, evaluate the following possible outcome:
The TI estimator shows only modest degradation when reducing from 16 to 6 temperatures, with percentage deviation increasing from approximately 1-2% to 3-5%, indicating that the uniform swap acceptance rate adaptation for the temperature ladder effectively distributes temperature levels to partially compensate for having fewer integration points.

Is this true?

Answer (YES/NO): NO